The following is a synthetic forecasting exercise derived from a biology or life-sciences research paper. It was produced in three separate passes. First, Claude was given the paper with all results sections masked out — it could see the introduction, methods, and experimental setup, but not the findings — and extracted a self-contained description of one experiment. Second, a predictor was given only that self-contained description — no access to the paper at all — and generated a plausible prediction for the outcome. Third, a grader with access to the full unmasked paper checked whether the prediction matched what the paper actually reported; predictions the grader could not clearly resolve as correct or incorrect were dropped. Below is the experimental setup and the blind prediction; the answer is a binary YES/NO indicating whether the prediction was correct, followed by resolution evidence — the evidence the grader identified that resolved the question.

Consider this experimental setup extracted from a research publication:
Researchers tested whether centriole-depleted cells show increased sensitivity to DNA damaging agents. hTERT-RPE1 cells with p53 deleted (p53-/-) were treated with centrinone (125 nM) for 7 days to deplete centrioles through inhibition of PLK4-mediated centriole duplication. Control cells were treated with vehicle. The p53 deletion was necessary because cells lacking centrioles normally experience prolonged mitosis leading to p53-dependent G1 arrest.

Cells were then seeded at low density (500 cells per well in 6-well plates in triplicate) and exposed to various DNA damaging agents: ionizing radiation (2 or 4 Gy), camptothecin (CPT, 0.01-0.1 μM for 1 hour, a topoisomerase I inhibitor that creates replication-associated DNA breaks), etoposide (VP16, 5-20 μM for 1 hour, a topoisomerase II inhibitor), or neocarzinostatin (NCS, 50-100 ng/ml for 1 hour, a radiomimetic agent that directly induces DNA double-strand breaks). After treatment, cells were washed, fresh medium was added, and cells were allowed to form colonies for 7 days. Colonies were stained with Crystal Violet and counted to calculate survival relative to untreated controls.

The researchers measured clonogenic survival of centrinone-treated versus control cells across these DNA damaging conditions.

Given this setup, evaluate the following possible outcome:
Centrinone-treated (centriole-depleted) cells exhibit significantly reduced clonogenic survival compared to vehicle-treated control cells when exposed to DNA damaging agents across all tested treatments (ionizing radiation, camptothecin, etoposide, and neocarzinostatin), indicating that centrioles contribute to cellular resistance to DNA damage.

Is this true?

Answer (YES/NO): YES